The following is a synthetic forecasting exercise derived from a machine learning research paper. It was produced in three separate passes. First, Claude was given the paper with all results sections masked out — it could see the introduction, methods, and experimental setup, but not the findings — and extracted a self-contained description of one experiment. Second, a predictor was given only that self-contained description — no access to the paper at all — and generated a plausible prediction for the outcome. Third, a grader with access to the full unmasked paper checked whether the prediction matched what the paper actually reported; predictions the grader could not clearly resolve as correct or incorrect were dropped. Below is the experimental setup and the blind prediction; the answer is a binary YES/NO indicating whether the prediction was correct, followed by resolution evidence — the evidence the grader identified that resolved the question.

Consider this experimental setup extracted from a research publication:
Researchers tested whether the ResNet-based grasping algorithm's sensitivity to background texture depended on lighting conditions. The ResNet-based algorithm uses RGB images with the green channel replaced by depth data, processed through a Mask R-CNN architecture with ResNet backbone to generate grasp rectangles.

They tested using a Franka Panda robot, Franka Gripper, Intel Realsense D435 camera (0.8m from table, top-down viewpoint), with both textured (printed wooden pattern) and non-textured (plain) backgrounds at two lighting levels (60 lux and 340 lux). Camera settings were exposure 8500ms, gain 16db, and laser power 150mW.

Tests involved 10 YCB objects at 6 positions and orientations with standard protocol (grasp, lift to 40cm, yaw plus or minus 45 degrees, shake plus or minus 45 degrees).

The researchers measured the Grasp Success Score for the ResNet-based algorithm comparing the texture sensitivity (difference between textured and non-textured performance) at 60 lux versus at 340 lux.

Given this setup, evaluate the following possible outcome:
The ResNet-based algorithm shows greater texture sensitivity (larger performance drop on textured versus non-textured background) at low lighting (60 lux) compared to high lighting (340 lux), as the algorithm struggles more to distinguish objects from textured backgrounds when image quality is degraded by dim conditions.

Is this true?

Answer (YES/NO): NO